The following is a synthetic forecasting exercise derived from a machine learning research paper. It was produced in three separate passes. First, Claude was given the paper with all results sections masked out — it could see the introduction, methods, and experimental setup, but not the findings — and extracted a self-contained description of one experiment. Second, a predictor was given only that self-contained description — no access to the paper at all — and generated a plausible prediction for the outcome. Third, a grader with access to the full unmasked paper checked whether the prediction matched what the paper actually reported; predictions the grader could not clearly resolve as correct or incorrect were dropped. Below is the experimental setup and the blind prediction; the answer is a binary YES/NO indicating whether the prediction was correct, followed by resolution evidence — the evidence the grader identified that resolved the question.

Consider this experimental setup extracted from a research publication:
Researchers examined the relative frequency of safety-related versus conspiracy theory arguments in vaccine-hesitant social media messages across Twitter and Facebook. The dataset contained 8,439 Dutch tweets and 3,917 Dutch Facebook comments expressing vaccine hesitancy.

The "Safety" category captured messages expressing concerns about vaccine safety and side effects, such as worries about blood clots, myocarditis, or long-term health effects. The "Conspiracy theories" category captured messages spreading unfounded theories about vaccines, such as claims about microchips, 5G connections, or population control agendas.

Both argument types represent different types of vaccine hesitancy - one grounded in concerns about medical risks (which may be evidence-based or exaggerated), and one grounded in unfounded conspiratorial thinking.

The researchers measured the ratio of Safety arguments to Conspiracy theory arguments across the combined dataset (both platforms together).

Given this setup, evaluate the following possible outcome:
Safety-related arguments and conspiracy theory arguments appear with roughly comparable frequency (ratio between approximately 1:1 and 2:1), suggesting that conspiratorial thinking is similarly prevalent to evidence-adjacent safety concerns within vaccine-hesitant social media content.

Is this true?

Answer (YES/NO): NO